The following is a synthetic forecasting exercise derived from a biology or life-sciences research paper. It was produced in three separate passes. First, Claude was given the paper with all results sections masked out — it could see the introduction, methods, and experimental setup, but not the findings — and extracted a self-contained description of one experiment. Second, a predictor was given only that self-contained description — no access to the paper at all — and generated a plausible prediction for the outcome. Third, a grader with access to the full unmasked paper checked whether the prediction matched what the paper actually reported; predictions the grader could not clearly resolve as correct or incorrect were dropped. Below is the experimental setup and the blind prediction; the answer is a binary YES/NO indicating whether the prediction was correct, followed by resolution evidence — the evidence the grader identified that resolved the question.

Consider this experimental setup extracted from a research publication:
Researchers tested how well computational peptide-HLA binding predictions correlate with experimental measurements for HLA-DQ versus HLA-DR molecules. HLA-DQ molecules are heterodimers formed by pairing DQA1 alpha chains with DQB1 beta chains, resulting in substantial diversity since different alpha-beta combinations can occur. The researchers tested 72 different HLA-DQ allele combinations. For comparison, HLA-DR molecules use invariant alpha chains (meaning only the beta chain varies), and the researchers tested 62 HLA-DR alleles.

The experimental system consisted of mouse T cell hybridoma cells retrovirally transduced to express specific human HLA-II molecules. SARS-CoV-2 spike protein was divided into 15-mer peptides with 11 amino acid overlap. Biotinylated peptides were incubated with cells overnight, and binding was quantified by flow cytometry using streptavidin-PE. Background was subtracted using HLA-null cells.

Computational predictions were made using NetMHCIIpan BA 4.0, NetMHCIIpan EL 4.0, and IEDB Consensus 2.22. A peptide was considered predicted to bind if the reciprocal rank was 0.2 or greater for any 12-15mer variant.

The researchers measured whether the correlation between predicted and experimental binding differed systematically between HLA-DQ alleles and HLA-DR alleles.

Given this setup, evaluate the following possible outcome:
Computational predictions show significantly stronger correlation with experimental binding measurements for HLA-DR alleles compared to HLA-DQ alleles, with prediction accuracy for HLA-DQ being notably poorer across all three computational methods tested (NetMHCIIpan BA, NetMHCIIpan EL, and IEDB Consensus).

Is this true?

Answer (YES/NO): YES